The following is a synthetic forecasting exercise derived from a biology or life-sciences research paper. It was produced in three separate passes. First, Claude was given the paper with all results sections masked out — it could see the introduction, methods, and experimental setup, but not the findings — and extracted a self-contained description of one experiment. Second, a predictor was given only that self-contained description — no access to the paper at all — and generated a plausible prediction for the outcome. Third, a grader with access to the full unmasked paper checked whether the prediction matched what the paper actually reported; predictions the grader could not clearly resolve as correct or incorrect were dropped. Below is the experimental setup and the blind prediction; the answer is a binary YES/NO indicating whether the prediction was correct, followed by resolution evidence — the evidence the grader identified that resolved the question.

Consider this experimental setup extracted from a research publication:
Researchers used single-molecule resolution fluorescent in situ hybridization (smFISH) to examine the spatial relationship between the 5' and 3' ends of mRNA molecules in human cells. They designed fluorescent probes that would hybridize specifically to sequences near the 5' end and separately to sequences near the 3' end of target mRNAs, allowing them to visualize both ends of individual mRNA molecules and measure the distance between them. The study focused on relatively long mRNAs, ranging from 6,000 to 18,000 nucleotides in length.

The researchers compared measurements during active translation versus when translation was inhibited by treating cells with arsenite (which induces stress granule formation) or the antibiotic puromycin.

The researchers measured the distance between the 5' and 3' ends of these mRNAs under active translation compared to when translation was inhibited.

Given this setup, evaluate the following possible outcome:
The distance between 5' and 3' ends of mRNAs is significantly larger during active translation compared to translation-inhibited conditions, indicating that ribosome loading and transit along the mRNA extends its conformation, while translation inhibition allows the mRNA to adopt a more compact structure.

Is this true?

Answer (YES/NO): YES